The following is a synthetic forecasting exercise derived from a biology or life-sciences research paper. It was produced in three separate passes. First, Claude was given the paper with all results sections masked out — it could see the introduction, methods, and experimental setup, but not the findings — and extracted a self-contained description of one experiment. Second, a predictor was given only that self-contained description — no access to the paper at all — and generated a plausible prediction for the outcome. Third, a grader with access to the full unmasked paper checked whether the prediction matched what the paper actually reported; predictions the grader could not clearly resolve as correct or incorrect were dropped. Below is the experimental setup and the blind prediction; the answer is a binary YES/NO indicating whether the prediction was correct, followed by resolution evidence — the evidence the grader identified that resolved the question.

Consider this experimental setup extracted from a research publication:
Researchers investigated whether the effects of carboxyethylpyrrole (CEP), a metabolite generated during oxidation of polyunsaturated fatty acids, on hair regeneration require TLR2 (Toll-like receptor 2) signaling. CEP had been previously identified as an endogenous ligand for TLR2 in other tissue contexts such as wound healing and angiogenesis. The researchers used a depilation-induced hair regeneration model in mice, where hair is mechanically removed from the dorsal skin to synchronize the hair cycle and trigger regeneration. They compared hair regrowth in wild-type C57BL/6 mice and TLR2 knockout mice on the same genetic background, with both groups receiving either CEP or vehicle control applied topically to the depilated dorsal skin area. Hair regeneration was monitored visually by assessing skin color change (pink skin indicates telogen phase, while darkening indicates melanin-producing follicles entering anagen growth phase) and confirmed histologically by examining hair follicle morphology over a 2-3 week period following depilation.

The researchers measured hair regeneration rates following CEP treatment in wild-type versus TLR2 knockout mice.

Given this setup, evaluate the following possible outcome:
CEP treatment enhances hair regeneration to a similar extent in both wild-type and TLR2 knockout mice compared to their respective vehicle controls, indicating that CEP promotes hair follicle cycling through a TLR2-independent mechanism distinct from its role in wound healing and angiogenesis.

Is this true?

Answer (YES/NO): NO